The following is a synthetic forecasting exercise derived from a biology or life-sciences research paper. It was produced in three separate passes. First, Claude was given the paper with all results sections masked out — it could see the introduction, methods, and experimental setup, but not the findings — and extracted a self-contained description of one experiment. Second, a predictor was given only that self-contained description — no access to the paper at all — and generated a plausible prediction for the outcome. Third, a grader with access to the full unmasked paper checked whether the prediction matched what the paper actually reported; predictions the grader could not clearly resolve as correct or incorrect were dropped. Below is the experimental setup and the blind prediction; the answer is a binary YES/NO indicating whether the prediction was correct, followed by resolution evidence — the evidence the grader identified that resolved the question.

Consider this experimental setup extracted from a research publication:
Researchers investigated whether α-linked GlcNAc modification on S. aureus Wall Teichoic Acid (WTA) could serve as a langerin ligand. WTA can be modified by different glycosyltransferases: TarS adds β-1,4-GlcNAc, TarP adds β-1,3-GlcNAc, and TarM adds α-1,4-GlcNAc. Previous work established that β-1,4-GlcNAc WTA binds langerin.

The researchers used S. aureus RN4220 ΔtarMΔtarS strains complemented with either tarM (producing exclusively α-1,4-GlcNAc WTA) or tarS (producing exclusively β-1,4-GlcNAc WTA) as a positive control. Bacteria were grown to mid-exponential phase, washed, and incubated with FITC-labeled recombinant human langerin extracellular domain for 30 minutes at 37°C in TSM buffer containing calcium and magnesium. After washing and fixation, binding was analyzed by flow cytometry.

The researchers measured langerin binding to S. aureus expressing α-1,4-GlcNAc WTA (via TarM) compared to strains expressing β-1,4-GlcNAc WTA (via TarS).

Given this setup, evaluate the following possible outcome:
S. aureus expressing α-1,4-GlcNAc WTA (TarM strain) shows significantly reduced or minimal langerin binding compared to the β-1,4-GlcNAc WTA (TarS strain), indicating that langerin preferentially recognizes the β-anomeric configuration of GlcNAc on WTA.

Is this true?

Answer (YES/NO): YES